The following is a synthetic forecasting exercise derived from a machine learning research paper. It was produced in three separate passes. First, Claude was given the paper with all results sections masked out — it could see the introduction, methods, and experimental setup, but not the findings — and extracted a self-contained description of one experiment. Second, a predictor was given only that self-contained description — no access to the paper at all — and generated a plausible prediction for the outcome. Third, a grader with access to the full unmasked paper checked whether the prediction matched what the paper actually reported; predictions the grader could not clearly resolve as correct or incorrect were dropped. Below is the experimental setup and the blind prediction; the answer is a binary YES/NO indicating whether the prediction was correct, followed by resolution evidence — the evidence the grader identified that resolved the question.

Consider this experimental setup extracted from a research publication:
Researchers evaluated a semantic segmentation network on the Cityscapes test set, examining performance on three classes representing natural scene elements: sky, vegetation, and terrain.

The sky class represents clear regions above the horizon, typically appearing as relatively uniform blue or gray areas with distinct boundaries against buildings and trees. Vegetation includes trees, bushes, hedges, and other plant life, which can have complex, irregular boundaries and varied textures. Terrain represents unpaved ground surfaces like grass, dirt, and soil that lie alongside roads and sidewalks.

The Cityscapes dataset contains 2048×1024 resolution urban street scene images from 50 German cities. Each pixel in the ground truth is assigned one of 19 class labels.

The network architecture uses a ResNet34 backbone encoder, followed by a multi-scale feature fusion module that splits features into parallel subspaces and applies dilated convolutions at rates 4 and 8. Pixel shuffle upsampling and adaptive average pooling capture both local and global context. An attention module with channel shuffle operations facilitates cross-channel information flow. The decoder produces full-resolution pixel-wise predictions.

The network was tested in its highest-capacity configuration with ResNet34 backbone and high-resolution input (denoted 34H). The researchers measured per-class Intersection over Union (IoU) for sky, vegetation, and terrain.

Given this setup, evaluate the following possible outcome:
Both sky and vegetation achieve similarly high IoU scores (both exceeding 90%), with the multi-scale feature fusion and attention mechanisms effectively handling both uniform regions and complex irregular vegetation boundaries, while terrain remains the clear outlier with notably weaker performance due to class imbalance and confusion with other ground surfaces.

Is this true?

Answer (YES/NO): YES